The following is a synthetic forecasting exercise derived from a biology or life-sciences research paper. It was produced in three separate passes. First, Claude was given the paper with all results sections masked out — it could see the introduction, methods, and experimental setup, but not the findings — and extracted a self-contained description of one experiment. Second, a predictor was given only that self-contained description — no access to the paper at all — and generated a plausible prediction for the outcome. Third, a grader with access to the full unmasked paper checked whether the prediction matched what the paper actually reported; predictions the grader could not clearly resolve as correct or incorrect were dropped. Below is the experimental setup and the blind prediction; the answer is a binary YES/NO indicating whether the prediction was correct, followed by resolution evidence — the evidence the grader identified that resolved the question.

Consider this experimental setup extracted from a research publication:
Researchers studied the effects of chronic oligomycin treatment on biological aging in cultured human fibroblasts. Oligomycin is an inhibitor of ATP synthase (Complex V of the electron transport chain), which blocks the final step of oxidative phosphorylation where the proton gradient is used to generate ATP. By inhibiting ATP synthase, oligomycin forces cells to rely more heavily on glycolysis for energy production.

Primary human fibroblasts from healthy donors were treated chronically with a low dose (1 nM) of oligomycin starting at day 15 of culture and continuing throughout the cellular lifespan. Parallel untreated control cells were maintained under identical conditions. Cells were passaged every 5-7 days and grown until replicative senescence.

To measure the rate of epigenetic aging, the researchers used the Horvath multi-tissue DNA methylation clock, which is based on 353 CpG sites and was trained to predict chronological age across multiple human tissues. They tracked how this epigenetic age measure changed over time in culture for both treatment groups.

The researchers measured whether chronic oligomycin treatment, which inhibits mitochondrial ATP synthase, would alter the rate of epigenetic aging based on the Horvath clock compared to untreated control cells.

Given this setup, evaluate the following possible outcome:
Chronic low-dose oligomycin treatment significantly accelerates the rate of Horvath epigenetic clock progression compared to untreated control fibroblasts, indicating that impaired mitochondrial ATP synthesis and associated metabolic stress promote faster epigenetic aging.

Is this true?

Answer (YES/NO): NO